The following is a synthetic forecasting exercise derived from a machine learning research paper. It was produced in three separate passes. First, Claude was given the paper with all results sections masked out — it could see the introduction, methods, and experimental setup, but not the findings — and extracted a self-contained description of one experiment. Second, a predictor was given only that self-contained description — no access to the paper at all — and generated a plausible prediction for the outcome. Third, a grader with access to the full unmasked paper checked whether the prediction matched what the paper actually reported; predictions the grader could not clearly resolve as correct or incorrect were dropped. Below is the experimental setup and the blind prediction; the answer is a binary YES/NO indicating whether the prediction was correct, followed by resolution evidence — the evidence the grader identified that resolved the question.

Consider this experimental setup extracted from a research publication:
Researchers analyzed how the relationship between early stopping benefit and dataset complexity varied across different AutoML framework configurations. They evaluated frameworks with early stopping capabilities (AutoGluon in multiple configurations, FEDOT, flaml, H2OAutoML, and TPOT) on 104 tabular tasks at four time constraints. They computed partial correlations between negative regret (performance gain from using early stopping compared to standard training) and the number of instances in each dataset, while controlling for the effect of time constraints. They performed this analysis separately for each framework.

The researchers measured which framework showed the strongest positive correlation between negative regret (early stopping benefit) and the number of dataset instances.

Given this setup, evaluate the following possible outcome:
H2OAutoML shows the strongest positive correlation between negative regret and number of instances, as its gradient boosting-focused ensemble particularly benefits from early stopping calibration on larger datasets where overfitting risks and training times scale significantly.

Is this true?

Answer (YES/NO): NO